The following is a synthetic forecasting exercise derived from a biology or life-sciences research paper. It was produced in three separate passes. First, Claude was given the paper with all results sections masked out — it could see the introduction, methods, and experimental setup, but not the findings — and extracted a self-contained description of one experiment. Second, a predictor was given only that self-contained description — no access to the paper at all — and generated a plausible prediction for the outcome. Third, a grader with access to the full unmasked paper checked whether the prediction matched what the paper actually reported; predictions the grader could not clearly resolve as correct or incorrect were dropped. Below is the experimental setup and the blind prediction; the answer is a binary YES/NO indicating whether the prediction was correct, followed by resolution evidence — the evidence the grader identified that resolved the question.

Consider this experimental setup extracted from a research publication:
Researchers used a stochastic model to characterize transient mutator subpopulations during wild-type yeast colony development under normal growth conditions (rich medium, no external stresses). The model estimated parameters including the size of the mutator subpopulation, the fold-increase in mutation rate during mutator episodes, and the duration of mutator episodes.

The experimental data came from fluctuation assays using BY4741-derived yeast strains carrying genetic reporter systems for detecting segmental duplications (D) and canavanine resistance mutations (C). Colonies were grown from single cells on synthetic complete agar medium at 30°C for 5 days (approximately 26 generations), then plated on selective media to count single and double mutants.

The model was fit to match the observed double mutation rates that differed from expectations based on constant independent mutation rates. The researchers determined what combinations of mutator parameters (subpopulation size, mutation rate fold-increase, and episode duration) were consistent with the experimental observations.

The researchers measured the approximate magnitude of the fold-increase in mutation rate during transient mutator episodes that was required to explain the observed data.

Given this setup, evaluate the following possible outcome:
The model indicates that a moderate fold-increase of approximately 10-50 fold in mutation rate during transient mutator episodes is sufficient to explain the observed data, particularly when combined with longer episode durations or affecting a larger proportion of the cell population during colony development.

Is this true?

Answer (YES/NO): NO